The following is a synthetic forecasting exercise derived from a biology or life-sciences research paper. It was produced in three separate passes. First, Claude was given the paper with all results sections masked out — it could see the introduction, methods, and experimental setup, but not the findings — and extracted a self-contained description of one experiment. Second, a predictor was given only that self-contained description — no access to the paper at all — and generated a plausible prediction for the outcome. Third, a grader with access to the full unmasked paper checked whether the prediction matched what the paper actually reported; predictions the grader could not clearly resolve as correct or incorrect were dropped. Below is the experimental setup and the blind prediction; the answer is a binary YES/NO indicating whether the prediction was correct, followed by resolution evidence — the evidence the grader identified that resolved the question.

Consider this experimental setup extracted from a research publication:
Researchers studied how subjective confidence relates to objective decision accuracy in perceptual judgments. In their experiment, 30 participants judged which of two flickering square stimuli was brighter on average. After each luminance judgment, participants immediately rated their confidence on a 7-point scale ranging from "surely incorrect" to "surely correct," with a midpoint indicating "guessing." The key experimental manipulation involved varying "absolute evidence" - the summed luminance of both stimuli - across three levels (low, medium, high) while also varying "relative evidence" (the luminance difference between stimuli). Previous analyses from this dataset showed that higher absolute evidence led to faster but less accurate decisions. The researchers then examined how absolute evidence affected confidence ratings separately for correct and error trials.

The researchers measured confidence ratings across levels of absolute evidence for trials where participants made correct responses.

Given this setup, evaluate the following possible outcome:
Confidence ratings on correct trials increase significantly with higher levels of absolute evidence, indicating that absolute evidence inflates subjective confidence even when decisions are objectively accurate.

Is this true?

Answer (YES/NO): YES